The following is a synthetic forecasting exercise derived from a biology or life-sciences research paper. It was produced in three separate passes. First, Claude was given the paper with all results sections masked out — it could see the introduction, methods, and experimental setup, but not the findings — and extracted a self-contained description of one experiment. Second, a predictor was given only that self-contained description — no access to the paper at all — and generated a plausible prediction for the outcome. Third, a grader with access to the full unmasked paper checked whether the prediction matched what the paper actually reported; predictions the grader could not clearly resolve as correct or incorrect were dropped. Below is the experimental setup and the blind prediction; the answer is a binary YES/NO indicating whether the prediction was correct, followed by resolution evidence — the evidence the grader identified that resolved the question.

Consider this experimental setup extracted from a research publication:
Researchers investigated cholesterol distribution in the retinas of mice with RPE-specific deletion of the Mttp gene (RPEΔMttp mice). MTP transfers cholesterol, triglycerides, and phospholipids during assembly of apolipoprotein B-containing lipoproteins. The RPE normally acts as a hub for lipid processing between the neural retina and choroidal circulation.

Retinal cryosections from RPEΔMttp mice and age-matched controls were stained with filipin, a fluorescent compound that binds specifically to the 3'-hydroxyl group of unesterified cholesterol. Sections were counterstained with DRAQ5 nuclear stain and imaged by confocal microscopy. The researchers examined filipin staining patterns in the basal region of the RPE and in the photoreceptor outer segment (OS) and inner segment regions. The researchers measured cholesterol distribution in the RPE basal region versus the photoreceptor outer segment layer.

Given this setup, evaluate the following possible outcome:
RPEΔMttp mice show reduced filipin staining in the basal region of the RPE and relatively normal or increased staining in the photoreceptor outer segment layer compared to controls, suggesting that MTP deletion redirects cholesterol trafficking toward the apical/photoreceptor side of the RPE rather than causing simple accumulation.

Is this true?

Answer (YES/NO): YES